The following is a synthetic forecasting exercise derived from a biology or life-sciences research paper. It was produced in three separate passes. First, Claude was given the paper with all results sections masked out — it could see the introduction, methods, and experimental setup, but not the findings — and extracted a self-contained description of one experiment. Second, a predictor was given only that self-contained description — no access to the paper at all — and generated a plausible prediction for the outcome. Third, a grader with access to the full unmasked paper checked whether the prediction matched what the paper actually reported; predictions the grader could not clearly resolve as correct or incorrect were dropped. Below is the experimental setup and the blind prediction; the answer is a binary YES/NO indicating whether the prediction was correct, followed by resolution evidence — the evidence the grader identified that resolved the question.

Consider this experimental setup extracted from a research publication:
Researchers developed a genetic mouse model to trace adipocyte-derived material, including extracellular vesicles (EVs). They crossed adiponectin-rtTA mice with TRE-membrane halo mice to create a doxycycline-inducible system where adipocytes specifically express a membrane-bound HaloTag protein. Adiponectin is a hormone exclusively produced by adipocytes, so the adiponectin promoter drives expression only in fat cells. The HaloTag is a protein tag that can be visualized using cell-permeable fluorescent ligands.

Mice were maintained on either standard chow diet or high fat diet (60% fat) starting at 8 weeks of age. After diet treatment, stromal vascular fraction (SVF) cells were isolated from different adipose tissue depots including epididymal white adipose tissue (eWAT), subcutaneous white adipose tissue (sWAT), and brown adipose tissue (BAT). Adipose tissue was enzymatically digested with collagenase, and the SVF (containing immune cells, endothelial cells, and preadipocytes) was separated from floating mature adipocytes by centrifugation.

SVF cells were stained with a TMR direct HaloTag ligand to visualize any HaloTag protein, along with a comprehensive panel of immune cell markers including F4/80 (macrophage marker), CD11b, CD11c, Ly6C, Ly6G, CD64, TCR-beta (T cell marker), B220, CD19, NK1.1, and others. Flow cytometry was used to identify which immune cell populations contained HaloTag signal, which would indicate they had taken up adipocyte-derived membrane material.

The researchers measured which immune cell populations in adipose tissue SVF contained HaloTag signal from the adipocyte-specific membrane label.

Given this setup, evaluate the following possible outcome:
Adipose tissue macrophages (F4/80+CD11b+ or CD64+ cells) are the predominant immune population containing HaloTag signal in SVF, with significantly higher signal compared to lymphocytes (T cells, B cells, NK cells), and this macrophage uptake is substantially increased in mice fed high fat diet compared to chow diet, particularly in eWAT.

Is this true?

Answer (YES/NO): NO